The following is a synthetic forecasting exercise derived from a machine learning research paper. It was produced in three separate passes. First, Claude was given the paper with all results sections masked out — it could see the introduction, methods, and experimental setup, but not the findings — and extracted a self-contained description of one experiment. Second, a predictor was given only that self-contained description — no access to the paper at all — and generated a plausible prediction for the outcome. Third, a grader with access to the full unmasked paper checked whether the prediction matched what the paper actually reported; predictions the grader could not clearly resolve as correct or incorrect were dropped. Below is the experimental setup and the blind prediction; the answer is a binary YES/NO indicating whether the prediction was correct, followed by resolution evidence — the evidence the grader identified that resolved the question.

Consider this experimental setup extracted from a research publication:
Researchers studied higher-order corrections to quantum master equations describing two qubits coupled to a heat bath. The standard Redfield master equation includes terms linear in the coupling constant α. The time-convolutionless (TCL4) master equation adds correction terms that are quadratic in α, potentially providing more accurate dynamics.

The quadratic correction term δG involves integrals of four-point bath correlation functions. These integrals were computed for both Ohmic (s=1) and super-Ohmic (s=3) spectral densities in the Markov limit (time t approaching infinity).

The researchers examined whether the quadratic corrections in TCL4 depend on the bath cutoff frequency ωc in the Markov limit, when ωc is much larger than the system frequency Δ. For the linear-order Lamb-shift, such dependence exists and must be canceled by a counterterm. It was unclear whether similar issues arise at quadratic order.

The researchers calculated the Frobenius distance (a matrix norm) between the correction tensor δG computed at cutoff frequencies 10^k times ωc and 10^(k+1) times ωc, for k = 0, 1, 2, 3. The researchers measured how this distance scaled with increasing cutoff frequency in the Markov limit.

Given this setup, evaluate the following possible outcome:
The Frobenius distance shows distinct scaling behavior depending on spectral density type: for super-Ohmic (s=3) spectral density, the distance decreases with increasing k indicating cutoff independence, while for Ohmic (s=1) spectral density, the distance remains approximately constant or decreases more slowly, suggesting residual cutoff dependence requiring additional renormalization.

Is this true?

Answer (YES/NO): NO